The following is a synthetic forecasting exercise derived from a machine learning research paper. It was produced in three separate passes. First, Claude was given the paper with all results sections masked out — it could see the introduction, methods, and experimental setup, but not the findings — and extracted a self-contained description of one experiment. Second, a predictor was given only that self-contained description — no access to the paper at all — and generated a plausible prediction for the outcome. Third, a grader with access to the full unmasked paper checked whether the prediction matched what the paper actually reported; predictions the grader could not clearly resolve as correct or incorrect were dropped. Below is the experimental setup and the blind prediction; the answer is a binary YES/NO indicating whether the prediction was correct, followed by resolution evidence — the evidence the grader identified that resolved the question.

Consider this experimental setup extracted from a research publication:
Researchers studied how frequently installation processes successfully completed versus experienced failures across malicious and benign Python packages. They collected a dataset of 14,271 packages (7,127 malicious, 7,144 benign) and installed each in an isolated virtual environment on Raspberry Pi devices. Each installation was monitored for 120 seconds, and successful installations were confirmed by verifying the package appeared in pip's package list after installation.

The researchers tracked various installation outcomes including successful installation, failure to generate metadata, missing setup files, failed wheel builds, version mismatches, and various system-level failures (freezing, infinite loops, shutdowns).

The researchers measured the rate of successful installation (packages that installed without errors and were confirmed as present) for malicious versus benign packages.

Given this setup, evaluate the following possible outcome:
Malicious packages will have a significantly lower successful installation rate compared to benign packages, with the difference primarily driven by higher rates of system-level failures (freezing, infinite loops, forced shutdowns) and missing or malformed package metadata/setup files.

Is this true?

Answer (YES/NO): NO